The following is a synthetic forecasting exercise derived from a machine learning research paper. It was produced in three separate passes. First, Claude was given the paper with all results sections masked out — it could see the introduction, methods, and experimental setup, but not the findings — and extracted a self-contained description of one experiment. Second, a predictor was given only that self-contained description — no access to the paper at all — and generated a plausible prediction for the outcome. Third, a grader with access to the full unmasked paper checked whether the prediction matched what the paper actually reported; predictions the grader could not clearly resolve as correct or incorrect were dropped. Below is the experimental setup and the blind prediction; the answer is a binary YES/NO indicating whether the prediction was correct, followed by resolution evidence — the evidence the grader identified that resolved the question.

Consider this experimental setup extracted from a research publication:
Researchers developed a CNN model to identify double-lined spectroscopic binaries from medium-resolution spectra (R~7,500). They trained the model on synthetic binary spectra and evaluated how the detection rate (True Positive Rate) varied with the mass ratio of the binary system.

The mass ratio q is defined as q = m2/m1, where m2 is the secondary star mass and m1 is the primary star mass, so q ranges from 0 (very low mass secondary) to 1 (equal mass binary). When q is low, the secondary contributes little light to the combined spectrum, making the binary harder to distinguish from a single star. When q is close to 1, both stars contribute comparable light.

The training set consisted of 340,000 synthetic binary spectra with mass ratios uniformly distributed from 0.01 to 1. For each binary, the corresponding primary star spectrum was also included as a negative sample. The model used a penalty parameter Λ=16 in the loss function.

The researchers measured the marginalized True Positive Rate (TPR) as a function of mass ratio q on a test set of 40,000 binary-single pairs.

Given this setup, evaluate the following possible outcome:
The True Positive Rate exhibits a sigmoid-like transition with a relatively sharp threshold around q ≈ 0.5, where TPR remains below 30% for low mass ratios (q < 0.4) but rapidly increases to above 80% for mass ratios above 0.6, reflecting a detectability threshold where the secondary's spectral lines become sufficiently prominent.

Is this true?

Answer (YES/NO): NO